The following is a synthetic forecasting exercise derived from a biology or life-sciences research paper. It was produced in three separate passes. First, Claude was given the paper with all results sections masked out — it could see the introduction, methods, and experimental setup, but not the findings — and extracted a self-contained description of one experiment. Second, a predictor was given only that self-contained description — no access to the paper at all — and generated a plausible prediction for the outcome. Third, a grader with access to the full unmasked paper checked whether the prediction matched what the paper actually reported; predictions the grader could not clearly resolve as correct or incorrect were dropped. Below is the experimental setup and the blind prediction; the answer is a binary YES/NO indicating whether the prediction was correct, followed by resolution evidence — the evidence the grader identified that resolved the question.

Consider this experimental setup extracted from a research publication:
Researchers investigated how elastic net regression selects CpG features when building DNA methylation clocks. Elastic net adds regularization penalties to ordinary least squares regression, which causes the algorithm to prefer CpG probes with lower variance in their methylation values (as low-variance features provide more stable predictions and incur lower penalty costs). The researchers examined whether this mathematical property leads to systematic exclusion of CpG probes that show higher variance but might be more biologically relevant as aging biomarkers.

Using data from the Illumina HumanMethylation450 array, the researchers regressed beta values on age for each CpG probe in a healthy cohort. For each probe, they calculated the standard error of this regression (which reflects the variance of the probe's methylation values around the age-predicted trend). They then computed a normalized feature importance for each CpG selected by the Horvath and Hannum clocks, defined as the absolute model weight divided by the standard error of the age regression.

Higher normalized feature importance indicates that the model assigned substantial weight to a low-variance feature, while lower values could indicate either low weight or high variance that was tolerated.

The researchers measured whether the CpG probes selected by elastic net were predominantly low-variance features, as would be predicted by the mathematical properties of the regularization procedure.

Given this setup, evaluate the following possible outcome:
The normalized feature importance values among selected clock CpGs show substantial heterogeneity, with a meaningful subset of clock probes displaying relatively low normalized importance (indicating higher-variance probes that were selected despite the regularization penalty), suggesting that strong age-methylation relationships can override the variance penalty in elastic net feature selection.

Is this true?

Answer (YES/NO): NO